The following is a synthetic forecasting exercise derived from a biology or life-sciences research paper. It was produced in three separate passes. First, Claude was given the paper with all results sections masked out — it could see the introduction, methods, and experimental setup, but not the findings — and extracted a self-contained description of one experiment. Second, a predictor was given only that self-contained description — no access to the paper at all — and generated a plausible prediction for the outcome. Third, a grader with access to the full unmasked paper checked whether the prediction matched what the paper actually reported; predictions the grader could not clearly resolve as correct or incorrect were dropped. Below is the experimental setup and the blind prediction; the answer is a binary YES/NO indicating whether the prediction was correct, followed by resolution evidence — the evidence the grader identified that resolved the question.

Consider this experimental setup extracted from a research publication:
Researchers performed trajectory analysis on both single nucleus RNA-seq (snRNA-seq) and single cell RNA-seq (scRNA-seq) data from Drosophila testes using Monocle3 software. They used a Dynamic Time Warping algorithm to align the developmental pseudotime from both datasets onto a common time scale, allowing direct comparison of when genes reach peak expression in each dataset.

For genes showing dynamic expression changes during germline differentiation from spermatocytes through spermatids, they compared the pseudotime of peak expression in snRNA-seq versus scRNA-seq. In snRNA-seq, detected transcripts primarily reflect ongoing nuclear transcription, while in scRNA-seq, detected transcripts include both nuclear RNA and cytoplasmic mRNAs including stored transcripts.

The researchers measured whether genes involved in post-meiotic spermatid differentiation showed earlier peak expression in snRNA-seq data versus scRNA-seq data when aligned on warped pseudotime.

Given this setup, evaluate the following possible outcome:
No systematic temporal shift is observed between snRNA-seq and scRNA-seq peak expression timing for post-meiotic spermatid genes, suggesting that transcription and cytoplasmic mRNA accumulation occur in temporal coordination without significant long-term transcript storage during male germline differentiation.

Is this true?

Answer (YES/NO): NO